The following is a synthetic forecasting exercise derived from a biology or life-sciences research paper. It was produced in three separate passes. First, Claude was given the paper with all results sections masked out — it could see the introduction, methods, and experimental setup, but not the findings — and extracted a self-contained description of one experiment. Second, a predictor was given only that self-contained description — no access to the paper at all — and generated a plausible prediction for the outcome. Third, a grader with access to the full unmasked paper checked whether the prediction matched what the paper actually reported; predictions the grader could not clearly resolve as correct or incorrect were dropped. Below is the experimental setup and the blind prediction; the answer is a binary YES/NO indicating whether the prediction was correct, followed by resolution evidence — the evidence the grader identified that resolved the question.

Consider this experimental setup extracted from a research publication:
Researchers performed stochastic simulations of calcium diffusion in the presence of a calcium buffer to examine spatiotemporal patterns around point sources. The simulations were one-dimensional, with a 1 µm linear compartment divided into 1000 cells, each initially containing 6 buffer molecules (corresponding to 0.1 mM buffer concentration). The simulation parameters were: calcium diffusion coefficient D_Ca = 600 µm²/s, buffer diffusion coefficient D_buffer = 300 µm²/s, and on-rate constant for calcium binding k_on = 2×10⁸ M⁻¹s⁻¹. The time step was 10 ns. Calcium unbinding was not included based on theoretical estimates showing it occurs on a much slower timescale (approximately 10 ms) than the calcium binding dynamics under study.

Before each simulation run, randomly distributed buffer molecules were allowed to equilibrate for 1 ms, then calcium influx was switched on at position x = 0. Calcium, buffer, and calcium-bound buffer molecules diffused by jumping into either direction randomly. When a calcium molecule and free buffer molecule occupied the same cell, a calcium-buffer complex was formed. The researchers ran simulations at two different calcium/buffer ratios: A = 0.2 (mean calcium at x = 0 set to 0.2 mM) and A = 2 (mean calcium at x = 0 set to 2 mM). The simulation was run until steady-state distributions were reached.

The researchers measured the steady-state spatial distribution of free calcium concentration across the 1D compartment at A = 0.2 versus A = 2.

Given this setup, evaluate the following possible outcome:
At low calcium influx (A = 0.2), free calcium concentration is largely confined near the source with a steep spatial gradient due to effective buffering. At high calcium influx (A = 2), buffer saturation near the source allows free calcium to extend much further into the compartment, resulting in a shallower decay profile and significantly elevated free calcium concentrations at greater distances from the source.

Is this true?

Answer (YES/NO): NO